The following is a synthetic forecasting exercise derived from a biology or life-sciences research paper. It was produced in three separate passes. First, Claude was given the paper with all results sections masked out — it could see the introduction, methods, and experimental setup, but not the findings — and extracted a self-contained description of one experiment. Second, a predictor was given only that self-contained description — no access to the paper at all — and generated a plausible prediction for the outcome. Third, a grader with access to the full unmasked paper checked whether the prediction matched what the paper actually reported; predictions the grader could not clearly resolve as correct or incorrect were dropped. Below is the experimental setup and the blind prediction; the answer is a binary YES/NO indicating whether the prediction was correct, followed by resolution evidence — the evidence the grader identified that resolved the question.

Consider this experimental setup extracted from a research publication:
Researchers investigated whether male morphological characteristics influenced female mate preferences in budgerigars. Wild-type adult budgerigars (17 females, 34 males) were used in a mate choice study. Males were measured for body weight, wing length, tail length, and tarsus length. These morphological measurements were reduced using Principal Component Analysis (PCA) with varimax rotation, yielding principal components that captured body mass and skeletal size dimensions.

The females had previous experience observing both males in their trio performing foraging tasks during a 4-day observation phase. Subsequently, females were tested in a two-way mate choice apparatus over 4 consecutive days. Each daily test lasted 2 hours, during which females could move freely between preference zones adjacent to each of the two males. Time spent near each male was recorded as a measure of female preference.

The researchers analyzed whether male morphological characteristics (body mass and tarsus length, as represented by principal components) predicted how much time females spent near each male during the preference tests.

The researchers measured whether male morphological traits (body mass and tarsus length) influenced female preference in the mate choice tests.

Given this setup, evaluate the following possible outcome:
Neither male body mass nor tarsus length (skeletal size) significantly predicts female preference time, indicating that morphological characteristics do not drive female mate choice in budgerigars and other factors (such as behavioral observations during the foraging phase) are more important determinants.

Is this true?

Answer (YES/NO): YES